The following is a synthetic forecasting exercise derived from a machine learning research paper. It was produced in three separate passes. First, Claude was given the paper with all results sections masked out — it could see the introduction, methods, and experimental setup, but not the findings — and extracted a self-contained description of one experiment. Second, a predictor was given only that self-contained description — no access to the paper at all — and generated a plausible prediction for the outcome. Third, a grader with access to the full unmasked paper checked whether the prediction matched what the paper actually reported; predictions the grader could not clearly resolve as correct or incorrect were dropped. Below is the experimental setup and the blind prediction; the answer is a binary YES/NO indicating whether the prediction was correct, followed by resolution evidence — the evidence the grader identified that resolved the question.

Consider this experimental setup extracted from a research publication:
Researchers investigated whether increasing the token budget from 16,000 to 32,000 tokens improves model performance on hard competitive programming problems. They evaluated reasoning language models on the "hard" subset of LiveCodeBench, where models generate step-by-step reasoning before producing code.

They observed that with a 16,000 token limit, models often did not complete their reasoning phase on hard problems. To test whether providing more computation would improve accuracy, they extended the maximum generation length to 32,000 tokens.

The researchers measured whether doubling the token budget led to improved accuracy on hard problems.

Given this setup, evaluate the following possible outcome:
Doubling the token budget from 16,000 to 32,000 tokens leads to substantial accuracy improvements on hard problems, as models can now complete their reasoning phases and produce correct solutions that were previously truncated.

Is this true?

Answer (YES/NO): NO